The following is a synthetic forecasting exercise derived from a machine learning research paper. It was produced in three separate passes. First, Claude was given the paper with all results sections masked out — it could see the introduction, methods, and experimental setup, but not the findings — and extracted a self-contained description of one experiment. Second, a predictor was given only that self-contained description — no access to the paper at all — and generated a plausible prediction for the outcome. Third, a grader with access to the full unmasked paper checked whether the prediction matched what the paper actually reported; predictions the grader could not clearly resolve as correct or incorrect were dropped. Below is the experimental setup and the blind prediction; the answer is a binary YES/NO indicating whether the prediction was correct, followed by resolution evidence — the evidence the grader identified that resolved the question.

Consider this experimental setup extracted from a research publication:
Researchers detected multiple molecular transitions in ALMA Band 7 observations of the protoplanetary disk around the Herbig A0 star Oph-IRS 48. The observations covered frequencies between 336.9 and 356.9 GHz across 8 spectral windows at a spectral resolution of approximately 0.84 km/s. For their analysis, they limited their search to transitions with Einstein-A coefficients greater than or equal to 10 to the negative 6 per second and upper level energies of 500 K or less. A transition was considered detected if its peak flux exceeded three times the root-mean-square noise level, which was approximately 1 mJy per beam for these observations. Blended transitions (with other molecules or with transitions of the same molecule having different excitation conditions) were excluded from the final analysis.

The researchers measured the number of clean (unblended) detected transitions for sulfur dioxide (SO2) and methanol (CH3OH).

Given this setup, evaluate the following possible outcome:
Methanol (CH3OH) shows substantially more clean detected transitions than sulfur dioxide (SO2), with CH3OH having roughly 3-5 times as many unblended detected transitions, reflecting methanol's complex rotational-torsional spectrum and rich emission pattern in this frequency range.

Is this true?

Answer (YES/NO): NO